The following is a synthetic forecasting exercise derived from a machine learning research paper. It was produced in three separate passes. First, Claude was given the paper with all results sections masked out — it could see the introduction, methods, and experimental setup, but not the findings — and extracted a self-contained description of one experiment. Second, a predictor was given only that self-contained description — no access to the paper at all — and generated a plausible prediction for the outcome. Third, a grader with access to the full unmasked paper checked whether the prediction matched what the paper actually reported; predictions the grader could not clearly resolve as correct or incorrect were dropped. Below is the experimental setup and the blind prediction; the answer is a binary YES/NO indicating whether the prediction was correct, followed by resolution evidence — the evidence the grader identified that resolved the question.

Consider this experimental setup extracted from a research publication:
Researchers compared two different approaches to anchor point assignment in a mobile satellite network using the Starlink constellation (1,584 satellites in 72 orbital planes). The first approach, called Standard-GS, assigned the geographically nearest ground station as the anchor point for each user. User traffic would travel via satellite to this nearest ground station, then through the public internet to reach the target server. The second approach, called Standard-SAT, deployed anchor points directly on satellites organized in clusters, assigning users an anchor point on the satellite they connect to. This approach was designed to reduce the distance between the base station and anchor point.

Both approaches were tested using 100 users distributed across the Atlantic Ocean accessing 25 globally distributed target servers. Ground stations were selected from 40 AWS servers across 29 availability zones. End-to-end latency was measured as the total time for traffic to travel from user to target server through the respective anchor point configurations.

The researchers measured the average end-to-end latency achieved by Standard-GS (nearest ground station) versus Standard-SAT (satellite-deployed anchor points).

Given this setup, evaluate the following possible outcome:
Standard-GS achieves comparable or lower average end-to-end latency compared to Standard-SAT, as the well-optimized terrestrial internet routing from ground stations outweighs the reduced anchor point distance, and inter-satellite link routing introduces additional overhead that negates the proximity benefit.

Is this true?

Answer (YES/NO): NO